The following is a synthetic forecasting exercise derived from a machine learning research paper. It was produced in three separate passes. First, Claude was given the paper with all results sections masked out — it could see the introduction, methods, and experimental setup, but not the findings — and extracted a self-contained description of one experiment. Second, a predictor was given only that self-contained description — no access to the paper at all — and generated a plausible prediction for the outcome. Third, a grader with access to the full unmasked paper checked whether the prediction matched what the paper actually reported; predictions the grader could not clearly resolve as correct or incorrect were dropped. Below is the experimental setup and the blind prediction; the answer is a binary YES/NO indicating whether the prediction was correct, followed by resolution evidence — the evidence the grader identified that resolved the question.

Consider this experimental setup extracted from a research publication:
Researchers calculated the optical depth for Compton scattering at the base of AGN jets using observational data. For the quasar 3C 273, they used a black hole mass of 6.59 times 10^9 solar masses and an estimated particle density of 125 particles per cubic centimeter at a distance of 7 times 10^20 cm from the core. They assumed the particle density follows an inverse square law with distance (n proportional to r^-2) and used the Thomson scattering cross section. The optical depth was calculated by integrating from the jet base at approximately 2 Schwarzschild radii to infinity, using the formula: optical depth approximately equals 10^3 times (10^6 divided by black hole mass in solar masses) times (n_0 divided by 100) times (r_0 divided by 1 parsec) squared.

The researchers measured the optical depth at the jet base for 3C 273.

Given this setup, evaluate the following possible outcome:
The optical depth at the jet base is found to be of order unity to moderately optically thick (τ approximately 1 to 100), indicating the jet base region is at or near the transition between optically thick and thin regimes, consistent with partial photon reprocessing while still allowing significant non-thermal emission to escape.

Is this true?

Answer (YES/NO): NO